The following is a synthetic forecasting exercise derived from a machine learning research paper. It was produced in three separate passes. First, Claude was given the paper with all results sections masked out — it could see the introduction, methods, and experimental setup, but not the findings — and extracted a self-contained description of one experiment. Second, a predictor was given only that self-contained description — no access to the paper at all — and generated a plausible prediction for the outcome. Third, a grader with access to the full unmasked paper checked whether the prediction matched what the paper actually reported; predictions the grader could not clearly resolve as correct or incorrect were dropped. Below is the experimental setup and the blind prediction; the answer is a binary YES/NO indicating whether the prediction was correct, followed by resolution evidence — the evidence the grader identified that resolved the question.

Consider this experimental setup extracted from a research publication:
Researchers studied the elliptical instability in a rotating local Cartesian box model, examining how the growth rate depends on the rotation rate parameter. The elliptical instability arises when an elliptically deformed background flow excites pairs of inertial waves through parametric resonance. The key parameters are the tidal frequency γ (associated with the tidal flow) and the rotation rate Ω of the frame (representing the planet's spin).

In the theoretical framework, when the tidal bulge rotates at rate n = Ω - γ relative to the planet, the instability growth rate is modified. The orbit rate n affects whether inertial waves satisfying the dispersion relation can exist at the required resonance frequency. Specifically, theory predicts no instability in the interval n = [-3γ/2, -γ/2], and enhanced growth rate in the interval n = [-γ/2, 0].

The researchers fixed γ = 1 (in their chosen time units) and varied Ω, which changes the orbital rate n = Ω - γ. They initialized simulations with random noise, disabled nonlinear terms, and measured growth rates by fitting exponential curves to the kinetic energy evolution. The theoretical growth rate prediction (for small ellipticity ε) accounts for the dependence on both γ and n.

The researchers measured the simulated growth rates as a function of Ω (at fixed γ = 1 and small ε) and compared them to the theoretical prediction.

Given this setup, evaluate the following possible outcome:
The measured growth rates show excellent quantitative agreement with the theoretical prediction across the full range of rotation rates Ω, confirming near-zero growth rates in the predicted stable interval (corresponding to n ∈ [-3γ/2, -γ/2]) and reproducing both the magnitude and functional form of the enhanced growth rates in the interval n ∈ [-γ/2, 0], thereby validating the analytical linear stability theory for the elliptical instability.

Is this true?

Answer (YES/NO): YES